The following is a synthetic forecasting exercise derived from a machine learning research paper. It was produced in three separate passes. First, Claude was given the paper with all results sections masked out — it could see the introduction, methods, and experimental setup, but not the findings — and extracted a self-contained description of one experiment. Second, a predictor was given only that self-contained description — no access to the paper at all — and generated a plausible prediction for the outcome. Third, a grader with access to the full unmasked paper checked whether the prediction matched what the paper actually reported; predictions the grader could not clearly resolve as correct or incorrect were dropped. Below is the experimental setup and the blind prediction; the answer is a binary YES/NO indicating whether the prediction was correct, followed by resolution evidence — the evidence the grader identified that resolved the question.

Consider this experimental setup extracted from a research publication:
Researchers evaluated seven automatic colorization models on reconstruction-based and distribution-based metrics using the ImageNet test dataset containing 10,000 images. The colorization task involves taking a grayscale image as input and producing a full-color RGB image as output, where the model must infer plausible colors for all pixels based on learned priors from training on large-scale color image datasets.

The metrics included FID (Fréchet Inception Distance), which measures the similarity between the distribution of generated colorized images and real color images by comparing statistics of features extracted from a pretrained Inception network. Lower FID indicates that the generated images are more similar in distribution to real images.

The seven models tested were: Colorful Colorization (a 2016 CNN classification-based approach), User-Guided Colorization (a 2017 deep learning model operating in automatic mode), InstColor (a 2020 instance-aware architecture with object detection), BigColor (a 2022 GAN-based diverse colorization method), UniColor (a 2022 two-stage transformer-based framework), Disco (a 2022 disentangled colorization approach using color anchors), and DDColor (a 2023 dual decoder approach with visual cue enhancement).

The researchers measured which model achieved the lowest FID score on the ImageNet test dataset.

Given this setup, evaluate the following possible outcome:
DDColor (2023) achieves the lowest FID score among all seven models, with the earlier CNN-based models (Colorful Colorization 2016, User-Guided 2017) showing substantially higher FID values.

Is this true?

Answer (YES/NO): NO